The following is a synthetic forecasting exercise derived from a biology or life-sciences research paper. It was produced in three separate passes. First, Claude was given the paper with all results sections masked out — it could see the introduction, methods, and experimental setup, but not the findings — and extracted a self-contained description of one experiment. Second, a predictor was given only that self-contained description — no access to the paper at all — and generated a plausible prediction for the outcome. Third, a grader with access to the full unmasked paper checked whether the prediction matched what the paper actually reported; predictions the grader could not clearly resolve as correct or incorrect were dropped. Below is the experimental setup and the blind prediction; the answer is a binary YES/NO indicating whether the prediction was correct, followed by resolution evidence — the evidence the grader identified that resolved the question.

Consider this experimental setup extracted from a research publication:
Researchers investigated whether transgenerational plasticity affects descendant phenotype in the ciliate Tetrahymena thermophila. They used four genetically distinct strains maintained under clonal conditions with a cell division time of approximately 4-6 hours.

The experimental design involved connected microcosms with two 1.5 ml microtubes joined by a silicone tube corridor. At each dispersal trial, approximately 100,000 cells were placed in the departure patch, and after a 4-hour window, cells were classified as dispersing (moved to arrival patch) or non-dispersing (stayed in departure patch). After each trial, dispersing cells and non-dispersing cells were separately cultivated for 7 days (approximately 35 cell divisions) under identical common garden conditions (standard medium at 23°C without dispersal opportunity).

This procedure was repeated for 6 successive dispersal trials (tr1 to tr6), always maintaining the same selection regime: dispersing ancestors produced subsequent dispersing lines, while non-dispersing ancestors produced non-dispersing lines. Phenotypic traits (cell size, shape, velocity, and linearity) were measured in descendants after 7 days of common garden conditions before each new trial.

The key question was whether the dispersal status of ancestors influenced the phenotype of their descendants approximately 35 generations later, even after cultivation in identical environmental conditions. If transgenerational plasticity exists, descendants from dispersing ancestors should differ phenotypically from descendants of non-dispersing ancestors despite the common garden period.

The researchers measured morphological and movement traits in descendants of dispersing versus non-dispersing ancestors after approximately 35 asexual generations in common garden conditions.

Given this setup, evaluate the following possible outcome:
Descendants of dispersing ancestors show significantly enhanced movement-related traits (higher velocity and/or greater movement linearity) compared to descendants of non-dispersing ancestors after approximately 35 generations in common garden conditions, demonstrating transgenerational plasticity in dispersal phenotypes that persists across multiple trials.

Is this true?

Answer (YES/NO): YES